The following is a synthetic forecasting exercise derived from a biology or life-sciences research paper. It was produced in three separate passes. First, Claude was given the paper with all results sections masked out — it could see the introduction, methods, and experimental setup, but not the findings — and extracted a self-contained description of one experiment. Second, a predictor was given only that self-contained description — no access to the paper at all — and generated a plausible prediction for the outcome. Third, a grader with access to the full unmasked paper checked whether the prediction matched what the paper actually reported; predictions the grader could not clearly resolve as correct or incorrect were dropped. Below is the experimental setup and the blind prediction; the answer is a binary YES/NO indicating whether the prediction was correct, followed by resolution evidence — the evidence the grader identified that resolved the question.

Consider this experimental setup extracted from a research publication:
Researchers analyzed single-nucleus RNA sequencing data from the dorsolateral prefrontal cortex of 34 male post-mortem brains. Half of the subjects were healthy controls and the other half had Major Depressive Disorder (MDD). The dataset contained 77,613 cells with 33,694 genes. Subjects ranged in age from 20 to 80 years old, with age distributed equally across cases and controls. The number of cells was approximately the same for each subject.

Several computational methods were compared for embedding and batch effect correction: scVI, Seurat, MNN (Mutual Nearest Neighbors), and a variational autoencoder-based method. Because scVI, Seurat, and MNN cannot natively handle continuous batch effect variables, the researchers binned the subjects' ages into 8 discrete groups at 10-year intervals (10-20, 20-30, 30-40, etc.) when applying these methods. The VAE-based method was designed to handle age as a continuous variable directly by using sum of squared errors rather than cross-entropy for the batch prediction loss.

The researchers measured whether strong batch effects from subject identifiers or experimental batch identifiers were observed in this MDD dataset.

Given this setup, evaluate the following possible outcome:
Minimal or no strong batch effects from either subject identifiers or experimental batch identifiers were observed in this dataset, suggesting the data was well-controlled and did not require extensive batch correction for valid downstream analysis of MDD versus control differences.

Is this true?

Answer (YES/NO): NO